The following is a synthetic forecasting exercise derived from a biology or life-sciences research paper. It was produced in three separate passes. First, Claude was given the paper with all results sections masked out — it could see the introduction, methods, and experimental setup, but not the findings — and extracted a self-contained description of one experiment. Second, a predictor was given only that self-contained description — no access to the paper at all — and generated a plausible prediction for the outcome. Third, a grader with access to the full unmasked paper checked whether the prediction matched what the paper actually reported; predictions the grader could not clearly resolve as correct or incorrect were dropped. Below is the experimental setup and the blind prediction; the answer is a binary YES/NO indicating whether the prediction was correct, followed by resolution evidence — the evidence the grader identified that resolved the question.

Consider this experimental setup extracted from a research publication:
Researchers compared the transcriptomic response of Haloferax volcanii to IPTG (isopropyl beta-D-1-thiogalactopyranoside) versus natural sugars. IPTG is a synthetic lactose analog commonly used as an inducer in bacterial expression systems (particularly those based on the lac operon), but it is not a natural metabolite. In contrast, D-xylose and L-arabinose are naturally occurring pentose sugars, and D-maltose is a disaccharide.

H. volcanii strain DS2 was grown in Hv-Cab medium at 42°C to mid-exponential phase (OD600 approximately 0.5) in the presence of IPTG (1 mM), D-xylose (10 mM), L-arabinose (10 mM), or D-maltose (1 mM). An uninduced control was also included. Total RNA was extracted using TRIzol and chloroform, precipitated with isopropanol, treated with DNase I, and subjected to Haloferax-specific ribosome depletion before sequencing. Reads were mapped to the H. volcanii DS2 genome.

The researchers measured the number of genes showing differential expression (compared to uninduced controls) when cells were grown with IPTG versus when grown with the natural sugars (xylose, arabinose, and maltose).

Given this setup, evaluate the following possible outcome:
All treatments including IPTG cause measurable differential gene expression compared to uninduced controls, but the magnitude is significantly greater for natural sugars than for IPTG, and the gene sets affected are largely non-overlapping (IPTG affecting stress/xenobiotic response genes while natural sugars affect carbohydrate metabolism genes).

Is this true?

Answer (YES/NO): NO